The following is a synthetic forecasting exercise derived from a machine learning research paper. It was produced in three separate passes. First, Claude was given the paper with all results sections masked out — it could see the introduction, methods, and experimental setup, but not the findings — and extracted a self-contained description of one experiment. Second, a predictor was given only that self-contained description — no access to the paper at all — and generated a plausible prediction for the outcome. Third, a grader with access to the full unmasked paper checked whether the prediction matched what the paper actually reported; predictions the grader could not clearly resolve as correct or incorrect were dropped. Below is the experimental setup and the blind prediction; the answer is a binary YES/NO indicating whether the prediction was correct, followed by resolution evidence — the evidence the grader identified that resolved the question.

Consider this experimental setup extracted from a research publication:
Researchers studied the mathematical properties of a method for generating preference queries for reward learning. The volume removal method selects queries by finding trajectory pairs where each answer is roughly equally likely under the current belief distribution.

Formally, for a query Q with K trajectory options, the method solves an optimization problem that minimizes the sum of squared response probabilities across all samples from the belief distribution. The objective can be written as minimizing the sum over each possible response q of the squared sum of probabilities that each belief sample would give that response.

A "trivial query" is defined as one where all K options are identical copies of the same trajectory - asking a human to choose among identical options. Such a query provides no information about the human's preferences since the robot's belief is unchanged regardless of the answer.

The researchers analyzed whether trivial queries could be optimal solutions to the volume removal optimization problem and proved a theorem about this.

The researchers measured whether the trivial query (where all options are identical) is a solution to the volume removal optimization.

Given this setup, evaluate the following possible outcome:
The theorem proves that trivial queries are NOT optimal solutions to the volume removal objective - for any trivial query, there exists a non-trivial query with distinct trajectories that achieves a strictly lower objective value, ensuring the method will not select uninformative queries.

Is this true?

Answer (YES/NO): NO